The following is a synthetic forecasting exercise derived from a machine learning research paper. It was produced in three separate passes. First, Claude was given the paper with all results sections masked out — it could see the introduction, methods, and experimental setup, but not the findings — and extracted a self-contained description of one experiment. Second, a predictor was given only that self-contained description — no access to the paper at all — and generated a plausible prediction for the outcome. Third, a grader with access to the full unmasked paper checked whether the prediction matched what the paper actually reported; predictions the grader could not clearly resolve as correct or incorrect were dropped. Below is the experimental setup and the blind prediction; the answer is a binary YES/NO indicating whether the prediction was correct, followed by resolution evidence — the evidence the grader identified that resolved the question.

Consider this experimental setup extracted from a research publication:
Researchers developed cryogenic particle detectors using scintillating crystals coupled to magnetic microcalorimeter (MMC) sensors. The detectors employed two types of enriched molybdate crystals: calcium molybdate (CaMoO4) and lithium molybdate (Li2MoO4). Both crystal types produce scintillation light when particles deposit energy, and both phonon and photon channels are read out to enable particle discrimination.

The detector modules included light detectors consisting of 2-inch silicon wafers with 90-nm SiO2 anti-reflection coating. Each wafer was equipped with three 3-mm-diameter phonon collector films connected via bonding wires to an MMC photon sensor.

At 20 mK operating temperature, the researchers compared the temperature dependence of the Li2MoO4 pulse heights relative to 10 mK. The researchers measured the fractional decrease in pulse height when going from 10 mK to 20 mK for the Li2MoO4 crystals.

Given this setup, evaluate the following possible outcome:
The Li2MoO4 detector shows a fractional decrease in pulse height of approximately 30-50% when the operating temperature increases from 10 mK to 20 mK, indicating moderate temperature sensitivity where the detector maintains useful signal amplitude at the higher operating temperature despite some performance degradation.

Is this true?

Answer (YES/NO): NO